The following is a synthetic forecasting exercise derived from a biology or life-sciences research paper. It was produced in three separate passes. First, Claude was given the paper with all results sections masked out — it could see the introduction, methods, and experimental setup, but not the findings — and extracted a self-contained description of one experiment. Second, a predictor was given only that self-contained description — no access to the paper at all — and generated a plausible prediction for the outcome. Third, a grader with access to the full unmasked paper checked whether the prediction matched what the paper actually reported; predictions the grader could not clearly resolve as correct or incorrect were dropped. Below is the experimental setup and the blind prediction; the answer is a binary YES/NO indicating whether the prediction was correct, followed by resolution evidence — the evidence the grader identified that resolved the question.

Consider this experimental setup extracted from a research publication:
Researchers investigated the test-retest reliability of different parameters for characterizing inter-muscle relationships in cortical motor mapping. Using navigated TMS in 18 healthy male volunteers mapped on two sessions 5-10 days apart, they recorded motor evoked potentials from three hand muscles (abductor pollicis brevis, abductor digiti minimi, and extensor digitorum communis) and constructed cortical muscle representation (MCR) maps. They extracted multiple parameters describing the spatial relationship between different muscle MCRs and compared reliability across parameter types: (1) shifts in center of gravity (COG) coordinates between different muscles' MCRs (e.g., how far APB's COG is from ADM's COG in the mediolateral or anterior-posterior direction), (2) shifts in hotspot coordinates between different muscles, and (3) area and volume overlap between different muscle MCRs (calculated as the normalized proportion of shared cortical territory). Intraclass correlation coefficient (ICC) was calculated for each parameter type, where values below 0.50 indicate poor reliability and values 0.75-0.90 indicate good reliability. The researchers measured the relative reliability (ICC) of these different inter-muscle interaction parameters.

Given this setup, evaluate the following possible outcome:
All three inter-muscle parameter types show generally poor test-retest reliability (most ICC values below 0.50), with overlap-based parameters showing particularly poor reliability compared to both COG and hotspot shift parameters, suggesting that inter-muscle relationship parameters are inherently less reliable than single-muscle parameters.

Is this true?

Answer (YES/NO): NO